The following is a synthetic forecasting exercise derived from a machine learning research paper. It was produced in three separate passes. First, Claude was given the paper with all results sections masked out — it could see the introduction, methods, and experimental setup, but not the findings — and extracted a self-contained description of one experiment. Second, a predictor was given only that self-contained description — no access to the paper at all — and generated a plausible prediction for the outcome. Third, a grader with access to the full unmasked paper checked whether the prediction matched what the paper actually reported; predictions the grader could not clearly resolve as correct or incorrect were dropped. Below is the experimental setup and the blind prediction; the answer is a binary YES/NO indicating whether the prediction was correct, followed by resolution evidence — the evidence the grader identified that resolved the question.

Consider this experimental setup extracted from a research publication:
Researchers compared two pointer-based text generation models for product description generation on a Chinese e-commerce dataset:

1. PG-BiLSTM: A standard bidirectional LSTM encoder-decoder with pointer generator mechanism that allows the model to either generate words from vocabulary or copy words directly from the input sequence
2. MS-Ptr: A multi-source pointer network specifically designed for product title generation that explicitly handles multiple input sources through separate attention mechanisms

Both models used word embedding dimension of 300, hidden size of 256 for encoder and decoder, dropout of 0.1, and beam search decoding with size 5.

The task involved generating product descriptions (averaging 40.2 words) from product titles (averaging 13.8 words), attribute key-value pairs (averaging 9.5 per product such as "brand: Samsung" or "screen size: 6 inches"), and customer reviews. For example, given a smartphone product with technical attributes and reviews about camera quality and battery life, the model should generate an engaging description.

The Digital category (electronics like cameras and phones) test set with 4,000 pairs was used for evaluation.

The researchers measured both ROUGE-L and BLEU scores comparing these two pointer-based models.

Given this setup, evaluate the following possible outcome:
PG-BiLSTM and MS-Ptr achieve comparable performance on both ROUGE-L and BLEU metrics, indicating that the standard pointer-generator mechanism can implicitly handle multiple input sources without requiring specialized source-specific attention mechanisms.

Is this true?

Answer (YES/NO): NO